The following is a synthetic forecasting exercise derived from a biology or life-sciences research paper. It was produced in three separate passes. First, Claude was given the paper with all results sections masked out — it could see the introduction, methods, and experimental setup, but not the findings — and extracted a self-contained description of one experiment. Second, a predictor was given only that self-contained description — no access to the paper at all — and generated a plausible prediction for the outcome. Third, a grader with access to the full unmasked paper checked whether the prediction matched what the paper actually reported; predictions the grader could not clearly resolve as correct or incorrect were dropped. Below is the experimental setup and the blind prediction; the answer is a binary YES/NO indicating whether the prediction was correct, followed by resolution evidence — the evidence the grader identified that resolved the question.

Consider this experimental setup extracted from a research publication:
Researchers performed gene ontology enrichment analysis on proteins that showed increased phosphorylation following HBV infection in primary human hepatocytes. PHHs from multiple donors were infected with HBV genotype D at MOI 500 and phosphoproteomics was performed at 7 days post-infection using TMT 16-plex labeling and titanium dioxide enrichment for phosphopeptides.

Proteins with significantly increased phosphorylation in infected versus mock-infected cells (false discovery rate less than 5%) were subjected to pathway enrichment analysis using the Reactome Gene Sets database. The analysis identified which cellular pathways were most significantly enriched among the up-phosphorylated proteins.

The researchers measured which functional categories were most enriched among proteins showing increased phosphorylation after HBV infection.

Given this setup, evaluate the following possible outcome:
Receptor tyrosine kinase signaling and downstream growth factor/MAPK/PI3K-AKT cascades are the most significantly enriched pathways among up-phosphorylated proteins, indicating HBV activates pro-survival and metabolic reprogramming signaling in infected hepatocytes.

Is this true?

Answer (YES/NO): NO